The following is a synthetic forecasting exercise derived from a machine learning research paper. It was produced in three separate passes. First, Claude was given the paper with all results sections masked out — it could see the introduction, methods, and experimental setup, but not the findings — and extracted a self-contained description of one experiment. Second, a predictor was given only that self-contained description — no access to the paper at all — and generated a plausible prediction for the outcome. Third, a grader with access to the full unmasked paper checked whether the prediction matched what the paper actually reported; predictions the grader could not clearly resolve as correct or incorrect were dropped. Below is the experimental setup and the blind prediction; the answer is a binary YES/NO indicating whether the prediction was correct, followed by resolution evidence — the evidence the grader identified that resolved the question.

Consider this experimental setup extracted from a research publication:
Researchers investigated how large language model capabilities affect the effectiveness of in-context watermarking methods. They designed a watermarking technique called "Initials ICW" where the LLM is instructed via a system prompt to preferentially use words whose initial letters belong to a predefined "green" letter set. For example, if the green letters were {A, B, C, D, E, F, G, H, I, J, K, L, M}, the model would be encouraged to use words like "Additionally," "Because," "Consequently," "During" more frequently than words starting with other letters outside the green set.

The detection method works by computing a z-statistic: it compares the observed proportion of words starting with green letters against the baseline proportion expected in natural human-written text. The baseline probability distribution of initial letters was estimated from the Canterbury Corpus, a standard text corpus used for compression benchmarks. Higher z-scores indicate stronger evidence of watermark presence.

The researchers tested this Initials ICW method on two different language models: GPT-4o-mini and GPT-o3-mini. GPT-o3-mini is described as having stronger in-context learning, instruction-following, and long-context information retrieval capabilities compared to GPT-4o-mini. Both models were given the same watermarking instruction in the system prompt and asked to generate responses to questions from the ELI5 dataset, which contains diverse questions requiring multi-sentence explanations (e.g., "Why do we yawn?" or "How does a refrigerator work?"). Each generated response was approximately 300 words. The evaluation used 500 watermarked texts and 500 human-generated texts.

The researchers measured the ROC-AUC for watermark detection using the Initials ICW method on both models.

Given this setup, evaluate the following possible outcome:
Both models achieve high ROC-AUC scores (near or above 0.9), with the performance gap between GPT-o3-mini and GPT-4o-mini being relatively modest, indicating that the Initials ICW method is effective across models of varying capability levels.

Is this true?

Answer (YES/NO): NO